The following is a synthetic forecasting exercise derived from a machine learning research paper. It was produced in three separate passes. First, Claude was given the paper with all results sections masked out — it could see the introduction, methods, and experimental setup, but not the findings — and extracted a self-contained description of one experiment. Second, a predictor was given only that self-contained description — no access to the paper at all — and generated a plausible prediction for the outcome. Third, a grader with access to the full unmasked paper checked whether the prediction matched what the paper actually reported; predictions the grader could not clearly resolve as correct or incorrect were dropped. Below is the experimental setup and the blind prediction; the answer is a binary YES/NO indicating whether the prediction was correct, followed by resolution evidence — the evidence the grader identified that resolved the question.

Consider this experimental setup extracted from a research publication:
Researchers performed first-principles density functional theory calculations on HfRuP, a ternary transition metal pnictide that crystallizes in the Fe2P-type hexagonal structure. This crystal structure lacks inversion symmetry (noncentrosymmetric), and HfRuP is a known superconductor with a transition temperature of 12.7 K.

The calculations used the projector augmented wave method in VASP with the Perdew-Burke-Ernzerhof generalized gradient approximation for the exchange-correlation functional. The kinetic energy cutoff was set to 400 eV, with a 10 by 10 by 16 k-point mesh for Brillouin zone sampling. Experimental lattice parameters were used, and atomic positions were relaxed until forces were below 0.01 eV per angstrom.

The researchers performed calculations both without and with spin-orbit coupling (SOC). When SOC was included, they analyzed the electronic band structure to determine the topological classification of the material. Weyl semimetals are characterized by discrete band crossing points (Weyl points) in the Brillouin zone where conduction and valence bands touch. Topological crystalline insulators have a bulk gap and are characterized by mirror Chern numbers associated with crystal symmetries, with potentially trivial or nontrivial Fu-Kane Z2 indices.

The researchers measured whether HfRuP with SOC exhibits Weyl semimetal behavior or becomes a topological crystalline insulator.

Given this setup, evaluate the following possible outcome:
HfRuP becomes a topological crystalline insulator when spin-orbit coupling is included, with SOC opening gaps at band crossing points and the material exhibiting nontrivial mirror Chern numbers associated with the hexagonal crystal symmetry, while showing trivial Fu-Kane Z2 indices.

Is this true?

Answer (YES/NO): NO